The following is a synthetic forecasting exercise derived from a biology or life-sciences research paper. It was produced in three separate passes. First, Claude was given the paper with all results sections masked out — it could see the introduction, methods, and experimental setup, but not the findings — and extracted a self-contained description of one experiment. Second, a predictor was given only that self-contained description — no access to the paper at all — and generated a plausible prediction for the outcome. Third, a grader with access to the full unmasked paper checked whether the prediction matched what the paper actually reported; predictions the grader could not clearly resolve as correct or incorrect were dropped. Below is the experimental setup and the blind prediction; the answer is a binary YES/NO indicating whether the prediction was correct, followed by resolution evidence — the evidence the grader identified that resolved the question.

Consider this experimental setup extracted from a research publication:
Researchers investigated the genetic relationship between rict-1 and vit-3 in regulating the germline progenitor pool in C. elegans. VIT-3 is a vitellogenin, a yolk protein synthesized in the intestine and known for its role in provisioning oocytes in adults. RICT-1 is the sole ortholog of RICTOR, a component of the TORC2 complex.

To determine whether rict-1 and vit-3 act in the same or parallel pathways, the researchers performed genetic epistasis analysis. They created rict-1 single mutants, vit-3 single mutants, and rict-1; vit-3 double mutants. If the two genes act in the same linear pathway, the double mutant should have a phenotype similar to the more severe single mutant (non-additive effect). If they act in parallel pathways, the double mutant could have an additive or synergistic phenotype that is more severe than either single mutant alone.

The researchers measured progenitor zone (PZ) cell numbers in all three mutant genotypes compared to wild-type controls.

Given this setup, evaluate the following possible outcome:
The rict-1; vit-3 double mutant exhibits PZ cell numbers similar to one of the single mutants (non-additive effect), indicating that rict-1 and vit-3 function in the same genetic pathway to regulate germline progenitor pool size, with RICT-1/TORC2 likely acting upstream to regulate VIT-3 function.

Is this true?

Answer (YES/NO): YES